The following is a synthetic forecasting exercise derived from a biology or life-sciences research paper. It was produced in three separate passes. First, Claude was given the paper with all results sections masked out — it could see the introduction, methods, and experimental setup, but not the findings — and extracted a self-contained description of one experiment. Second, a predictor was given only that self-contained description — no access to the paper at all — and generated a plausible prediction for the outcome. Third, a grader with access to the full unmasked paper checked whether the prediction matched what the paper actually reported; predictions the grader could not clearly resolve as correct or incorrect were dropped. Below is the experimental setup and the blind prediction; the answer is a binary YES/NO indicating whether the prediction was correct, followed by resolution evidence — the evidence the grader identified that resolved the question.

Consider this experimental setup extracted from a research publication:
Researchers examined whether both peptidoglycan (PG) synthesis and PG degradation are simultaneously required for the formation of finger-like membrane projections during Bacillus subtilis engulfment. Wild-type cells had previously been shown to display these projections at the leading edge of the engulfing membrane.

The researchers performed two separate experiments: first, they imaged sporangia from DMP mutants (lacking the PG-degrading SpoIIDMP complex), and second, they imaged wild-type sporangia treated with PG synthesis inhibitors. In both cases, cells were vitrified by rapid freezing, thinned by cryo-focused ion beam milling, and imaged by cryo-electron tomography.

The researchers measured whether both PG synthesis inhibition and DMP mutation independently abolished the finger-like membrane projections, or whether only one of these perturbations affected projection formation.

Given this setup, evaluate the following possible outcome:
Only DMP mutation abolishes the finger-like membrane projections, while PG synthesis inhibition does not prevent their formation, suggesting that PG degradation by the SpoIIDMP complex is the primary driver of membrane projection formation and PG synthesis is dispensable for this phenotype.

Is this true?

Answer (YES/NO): NO